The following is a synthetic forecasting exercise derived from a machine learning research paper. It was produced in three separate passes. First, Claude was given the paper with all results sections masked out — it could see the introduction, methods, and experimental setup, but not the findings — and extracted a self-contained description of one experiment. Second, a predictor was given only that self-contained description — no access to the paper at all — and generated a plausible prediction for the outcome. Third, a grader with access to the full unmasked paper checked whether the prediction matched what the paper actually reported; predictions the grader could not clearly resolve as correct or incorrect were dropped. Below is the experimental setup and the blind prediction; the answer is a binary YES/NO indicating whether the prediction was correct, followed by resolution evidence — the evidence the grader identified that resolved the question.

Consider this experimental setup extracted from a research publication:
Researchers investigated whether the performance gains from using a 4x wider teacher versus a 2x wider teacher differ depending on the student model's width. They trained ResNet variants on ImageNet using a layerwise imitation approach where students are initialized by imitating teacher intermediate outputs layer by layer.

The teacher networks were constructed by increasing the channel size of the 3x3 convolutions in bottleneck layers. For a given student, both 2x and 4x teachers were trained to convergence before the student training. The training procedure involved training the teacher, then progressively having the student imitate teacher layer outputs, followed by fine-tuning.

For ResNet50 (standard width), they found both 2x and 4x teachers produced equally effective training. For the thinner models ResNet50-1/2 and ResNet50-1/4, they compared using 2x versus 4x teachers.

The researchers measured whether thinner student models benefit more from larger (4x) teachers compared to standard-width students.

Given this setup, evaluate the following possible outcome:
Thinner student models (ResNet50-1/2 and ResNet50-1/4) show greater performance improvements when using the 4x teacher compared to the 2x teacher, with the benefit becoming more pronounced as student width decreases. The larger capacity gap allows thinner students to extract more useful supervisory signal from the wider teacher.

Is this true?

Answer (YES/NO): YES